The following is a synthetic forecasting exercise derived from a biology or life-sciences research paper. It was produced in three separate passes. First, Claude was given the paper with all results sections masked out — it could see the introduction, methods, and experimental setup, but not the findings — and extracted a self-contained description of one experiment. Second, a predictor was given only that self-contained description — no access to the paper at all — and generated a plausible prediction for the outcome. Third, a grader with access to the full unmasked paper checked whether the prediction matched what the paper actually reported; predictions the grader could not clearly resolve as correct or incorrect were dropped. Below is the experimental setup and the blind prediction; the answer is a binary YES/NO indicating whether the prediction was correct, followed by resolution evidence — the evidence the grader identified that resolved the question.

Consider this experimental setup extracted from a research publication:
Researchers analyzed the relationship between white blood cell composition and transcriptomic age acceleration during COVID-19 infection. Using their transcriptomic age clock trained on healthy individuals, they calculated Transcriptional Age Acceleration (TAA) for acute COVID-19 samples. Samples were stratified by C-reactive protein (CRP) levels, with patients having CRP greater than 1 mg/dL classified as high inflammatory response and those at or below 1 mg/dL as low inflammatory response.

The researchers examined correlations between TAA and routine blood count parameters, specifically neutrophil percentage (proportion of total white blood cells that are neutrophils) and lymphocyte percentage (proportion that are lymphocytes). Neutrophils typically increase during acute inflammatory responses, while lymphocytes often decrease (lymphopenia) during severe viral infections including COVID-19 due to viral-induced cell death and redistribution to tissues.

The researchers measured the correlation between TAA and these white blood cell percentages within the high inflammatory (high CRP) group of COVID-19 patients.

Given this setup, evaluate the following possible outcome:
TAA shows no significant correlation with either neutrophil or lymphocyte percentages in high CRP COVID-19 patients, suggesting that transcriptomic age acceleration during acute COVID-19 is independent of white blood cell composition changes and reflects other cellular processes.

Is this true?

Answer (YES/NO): NO